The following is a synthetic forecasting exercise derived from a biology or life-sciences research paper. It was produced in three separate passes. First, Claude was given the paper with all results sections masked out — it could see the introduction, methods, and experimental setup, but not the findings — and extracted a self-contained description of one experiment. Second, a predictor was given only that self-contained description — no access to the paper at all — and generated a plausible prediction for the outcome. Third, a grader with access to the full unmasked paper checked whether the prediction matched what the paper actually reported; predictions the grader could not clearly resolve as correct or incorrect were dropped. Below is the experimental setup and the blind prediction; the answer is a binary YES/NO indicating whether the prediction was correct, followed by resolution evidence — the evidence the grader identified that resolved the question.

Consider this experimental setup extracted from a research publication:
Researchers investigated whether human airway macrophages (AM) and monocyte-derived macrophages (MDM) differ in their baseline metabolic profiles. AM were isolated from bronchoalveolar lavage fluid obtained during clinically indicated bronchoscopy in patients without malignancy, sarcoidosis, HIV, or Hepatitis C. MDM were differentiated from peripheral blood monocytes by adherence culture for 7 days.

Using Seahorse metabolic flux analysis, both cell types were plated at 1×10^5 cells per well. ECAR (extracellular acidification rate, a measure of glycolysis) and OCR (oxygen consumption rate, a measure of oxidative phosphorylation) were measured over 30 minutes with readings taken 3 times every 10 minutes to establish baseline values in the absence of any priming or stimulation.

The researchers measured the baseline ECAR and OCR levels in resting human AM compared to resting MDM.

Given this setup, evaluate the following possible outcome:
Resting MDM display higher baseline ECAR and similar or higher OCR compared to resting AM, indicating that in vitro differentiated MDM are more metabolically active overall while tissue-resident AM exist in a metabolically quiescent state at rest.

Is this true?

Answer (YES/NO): NO